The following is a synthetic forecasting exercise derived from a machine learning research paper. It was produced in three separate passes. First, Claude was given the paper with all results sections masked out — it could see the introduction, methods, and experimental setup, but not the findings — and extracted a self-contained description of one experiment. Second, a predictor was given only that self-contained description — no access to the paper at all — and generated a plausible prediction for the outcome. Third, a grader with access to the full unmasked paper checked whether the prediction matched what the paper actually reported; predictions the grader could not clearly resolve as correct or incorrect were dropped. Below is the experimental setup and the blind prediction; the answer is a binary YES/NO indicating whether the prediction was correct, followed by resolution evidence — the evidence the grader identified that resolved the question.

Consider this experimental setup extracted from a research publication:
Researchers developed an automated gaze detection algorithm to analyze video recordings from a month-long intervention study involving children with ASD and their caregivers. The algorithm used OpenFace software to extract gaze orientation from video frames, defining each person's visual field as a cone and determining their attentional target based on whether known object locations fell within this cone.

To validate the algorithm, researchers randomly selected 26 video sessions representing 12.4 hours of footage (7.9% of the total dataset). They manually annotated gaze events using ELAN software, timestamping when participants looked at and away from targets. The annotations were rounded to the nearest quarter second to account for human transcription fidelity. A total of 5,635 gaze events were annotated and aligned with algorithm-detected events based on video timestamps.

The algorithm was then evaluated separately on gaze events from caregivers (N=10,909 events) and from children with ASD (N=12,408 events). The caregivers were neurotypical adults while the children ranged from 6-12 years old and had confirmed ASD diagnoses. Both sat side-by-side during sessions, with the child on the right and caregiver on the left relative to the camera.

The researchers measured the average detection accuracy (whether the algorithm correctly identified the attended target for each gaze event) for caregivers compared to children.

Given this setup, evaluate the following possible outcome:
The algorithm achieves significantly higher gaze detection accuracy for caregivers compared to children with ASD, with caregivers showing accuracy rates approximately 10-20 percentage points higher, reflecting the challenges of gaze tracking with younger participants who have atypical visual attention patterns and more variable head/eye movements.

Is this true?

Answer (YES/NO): NO